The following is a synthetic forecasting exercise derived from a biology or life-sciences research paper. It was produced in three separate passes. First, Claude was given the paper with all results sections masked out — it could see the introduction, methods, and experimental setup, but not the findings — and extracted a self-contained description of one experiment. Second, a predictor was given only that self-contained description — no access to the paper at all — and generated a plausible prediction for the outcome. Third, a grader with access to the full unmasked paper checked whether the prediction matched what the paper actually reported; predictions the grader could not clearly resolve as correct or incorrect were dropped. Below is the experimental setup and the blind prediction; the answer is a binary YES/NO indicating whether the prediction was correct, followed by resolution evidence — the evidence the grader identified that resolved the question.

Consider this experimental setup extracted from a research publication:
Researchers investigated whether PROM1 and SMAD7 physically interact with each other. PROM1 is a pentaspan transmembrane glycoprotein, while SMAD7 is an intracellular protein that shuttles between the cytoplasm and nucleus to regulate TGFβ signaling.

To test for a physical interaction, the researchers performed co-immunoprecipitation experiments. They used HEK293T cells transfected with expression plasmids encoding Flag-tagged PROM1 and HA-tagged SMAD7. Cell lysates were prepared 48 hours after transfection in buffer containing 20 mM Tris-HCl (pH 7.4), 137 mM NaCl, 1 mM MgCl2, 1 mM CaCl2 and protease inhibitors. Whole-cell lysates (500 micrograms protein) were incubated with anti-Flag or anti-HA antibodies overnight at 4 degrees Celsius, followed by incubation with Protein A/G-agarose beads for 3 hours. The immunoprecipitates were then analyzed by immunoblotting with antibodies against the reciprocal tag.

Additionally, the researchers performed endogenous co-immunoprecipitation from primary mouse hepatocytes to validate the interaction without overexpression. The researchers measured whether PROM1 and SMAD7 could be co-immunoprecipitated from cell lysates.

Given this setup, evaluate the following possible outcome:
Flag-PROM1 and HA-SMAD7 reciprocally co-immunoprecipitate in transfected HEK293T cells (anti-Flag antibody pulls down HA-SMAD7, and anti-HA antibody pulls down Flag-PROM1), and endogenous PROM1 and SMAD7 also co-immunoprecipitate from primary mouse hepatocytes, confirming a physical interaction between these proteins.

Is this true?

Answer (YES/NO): YES